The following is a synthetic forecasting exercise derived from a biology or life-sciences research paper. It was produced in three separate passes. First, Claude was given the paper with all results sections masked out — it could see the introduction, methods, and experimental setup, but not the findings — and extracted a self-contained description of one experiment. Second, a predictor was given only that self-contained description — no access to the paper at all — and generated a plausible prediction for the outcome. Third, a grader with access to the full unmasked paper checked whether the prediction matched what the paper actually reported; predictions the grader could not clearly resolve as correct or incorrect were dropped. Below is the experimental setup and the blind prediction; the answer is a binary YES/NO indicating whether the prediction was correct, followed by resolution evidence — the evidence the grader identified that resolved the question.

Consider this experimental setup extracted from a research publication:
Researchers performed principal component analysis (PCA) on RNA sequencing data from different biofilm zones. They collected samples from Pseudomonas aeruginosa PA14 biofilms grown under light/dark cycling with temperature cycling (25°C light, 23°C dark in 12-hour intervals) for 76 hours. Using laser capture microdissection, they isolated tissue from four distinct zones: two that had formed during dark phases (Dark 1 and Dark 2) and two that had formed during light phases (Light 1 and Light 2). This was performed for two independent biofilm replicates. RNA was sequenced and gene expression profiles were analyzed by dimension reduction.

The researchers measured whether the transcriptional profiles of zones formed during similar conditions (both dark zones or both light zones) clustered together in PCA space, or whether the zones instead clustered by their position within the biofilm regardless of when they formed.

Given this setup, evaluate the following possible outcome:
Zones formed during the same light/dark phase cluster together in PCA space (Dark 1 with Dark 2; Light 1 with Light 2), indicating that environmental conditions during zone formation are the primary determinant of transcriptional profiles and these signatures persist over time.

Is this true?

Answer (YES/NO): YES